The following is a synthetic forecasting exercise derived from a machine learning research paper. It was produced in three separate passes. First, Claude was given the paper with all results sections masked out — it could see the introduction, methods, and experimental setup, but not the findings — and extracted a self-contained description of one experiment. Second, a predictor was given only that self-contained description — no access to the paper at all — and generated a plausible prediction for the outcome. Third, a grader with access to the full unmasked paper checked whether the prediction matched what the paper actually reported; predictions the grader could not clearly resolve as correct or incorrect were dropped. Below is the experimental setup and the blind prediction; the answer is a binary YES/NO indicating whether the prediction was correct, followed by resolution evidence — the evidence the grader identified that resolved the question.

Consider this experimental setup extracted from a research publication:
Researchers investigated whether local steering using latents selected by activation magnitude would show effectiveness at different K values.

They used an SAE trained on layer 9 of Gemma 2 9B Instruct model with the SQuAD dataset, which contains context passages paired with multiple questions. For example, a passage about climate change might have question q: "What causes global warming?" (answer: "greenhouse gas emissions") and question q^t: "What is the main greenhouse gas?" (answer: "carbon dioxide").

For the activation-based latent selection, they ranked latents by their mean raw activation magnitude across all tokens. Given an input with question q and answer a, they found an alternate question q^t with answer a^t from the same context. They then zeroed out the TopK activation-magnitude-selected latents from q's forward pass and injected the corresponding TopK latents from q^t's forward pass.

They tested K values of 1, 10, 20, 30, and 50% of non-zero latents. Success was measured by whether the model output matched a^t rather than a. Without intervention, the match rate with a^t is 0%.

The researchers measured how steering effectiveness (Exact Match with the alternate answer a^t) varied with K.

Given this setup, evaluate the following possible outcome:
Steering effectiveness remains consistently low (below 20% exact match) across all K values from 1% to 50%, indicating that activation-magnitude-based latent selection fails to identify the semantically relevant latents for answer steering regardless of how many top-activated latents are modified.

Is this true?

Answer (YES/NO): YES